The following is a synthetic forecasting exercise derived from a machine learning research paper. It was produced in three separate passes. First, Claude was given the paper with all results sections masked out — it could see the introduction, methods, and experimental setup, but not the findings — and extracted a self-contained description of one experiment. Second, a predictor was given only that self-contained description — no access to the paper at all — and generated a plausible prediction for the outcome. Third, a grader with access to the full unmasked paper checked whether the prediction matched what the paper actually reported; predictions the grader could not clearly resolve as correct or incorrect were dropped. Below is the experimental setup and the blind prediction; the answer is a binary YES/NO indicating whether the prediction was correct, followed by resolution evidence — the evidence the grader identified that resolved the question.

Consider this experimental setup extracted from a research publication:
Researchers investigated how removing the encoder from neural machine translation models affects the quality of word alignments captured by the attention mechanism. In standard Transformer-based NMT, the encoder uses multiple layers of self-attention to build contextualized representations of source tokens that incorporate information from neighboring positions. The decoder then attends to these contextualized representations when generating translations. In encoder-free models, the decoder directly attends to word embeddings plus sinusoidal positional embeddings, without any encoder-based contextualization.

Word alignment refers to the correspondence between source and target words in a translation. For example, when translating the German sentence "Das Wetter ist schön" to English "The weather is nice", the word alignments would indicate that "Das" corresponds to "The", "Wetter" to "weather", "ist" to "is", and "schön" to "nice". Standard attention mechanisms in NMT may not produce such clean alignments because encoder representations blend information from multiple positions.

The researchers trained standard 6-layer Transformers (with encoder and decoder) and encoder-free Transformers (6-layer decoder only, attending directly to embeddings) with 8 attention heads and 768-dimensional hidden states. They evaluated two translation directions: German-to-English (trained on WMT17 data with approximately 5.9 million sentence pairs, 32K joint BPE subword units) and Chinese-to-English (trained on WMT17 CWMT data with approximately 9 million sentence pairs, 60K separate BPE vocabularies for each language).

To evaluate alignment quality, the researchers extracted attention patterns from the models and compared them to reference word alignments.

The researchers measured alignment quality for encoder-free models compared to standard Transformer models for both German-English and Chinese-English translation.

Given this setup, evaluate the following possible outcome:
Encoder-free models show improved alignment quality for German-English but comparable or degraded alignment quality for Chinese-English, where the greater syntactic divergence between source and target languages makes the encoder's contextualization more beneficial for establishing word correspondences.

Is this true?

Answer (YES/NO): YES